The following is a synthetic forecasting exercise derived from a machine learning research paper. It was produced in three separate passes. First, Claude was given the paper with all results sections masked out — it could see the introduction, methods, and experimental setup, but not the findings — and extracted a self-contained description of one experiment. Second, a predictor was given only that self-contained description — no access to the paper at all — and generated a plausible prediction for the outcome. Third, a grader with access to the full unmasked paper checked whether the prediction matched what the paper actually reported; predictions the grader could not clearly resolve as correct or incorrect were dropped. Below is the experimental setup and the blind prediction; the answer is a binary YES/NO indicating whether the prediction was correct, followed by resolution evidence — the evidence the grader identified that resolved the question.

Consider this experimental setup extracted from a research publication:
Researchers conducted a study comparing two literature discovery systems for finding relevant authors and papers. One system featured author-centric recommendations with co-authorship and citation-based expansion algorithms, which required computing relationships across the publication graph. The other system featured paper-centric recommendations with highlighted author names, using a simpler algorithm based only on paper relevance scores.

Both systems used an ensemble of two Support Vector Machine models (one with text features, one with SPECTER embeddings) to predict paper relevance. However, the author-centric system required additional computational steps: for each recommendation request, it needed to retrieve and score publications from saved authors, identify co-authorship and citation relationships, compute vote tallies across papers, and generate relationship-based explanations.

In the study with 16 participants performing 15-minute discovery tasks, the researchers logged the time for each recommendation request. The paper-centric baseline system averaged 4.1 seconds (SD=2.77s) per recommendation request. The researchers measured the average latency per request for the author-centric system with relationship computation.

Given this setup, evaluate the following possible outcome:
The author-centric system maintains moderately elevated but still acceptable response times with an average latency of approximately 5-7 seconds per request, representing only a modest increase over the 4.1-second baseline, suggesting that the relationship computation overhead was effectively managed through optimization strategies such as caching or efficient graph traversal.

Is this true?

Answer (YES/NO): NO